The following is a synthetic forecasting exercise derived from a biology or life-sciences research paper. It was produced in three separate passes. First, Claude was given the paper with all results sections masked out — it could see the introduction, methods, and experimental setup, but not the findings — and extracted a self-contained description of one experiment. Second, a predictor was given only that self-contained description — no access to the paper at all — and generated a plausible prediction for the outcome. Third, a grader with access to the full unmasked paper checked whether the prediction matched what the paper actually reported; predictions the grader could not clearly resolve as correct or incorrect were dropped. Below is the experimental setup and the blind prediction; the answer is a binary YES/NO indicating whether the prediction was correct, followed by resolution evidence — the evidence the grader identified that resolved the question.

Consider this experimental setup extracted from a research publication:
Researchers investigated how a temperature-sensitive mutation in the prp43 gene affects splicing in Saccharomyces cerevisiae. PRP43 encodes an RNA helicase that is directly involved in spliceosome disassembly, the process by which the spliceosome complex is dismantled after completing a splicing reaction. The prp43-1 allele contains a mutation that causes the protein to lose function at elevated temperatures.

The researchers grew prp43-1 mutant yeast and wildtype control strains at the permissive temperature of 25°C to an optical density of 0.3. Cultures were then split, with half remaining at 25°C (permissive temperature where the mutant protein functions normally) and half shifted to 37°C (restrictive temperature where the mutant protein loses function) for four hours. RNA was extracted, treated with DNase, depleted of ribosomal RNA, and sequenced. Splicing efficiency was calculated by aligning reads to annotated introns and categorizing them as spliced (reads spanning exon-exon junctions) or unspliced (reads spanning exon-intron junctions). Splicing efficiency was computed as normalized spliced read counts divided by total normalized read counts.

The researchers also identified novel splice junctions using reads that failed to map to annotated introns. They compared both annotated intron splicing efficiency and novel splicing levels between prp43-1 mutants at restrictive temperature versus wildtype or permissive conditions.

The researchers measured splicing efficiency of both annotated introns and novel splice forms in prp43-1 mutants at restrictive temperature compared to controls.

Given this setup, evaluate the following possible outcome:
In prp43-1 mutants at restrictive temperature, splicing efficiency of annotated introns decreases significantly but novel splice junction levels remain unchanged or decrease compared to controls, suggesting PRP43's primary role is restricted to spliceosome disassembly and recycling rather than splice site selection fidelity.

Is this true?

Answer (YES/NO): YES